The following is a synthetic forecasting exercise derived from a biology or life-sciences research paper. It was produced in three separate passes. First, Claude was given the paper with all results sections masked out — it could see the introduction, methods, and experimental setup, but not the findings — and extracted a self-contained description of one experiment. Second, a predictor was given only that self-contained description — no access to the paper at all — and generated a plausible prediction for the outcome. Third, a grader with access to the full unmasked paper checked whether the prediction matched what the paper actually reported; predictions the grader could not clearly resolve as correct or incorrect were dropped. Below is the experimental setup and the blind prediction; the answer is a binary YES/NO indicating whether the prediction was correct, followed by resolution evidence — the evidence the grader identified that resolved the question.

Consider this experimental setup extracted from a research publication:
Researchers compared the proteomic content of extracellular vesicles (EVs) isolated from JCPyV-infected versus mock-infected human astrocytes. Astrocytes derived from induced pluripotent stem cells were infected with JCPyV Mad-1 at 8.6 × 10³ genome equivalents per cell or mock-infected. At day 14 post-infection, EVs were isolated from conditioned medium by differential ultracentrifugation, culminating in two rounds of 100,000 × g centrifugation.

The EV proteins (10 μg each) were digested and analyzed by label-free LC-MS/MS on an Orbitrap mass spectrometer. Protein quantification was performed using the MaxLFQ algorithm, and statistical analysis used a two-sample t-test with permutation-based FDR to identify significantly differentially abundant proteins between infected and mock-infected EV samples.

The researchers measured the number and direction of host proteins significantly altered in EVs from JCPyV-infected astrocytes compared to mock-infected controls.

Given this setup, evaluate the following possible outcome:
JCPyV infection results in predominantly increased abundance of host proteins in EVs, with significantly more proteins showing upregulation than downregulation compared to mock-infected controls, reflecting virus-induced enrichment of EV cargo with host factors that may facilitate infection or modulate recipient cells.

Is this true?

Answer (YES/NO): YES